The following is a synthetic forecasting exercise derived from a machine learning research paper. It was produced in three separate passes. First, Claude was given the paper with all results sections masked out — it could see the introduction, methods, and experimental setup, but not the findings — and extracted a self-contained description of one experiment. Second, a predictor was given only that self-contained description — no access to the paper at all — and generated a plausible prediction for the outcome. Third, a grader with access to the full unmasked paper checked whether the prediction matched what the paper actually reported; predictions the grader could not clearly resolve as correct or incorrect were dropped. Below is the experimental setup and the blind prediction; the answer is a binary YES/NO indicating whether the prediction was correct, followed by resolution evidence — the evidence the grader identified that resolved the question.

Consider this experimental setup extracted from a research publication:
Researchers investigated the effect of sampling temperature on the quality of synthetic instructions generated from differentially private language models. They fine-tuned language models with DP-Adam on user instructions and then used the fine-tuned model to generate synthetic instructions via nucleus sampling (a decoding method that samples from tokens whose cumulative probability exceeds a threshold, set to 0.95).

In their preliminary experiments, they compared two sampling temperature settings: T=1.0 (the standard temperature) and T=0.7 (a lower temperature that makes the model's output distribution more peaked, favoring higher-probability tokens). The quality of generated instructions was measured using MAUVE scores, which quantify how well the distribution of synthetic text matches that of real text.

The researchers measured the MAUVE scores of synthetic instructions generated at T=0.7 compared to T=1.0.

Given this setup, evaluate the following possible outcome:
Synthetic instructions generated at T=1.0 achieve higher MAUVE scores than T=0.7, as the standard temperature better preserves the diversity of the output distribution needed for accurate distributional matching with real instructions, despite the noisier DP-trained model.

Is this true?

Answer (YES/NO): YES